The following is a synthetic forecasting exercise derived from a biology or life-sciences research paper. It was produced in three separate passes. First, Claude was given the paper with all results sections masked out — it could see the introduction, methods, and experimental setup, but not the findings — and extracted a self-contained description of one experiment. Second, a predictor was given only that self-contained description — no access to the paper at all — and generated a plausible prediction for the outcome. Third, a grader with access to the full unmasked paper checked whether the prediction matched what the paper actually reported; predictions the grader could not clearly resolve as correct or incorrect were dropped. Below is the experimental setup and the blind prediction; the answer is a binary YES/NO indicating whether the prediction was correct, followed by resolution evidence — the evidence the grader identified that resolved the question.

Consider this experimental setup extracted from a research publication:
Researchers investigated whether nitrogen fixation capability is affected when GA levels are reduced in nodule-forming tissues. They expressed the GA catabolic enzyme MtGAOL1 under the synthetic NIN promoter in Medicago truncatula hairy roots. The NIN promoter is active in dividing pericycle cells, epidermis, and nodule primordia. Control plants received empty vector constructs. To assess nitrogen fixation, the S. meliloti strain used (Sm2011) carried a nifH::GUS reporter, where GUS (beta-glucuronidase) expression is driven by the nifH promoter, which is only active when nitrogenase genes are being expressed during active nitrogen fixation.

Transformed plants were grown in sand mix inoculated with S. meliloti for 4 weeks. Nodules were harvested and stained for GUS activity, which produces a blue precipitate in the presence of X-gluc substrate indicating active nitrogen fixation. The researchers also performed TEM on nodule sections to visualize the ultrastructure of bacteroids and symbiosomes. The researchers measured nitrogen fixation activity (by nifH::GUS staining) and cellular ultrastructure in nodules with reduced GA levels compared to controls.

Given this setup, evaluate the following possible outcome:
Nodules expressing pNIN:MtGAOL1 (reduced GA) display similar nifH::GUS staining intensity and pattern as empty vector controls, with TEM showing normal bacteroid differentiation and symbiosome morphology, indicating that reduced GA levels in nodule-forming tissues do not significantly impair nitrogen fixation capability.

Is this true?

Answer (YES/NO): NO